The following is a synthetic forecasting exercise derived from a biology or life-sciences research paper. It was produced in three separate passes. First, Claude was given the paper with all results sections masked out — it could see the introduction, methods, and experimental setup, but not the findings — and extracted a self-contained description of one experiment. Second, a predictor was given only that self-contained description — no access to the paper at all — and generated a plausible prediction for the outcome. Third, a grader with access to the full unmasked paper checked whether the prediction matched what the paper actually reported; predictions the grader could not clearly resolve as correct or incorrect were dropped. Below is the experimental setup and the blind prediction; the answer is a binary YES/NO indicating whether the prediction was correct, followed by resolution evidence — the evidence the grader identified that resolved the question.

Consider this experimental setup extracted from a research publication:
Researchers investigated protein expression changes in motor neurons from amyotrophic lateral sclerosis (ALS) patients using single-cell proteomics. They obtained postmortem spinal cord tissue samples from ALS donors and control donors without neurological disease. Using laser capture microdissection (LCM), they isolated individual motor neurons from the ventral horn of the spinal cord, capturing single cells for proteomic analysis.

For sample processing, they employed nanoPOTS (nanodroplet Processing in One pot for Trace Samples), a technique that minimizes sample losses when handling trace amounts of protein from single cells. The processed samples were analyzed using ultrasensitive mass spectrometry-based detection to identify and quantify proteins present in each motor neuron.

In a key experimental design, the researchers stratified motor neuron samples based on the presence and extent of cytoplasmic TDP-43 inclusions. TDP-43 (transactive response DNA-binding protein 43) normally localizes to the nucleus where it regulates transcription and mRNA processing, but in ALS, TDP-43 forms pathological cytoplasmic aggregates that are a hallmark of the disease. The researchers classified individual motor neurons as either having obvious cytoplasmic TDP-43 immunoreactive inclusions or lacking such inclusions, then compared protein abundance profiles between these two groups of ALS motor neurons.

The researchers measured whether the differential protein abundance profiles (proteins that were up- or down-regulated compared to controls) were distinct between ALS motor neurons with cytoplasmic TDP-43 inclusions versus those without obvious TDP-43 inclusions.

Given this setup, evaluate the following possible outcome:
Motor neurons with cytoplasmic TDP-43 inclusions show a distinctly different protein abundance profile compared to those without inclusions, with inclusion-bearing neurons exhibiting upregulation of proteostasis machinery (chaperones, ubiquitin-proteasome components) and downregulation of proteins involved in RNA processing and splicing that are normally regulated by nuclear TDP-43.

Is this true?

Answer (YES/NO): NO